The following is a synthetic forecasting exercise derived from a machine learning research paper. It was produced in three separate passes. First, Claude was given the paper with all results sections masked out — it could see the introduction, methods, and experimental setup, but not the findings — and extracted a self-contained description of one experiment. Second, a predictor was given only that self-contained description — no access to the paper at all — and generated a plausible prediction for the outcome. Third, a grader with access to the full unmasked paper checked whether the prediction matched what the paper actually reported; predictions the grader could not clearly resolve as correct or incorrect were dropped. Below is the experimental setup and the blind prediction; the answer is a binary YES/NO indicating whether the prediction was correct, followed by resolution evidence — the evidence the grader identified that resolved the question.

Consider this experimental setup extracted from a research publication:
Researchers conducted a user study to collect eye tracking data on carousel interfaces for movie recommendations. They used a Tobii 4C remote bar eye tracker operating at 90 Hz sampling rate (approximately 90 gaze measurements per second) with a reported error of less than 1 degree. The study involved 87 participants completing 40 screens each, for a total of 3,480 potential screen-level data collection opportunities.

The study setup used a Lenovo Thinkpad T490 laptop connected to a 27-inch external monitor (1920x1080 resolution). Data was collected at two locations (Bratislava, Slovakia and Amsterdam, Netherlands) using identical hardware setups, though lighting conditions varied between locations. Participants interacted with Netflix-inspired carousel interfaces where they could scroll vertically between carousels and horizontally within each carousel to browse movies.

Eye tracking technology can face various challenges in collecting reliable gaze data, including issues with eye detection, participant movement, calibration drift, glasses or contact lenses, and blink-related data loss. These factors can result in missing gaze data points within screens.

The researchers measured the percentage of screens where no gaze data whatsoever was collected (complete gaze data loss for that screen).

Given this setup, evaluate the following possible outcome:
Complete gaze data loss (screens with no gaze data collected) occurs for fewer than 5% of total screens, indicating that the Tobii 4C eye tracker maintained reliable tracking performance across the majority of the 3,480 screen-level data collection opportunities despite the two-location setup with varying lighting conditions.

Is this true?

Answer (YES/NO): YES